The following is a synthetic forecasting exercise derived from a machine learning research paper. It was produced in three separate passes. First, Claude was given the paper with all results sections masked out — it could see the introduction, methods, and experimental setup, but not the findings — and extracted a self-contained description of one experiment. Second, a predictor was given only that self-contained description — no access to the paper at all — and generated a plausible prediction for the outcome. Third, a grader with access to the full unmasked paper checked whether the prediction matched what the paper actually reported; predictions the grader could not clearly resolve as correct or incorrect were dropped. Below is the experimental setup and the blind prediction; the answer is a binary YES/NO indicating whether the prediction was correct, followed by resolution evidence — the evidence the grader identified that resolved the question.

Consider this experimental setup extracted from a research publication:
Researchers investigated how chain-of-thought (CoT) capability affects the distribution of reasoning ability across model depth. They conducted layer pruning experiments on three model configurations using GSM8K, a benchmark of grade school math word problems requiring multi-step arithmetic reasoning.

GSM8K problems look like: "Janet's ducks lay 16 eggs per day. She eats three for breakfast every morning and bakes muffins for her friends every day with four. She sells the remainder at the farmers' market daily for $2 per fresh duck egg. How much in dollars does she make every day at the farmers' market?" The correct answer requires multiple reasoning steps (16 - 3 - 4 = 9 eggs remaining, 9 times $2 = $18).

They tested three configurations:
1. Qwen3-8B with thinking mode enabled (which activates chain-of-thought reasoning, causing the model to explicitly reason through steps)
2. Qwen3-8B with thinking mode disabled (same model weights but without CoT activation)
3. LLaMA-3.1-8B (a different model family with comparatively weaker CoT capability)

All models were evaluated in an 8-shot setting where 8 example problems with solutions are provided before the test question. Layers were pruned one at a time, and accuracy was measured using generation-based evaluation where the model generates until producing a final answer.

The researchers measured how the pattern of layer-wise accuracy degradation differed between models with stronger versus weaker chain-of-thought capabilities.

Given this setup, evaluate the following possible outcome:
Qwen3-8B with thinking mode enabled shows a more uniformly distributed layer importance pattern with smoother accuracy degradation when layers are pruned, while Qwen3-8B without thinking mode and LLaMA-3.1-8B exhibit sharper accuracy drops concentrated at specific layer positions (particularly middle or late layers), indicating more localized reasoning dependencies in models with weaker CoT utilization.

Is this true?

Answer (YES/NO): NO